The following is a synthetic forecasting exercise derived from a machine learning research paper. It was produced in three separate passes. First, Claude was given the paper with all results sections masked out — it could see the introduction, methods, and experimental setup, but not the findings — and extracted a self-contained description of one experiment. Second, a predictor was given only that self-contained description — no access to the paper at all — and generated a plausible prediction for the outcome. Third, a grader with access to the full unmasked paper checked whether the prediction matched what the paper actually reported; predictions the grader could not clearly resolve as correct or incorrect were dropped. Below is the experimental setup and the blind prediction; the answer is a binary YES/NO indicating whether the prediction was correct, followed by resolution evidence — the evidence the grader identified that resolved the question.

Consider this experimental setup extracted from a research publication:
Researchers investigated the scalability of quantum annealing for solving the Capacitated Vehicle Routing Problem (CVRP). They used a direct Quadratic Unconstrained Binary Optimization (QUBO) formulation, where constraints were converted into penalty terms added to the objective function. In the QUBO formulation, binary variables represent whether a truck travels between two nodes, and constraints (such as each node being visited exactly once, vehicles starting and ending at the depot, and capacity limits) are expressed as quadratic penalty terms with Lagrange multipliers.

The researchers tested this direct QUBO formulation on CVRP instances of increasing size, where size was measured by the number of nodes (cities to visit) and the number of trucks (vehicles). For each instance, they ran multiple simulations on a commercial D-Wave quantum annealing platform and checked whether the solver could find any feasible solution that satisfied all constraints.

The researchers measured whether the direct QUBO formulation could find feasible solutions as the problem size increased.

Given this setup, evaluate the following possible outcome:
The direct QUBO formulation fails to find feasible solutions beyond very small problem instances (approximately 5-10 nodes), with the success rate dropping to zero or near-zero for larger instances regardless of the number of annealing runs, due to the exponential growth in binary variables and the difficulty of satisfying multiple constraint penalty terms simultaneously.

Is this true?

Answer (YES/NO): NO